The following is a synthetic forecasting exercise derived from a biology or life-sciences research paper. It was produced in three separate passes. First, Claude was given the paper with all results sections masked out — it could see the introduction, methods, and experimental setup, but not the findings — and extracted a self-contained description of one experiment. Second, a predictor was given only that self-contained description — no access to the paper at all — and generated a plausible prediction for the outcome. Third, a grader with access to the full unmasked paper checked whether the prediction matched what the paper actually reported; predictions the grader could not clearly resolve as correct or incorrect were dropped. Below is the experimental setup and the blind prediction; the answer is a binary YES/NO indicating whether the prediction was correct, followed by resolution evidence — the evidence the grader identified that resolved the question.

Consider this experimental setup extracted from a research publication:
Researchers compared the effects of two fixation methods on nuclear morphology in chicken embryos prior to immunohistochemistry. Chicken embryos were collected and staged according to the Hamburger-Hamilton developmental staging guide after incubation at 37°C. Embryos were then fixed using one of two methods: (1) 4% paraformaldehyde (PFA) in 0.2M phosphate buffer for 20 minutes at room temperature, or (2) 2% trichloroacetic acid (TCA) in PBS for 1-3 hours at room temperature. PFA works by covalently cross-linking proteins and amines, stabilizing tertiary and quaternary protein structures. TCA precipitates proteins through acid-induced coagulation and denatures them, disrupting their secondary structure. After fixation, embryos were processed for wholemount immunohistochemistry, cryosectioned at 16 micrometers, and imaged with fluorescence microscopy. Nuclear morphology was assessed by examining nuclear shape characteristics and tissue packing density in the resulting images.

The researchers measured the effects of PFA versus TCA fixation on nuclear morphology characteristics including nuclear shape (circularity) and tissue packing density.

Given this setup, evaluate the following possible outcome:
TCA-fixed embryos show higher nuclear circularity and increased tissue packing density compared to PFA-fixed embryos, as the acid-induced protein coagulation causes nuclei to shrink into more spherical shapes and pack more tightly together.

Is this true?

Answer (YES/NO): NO